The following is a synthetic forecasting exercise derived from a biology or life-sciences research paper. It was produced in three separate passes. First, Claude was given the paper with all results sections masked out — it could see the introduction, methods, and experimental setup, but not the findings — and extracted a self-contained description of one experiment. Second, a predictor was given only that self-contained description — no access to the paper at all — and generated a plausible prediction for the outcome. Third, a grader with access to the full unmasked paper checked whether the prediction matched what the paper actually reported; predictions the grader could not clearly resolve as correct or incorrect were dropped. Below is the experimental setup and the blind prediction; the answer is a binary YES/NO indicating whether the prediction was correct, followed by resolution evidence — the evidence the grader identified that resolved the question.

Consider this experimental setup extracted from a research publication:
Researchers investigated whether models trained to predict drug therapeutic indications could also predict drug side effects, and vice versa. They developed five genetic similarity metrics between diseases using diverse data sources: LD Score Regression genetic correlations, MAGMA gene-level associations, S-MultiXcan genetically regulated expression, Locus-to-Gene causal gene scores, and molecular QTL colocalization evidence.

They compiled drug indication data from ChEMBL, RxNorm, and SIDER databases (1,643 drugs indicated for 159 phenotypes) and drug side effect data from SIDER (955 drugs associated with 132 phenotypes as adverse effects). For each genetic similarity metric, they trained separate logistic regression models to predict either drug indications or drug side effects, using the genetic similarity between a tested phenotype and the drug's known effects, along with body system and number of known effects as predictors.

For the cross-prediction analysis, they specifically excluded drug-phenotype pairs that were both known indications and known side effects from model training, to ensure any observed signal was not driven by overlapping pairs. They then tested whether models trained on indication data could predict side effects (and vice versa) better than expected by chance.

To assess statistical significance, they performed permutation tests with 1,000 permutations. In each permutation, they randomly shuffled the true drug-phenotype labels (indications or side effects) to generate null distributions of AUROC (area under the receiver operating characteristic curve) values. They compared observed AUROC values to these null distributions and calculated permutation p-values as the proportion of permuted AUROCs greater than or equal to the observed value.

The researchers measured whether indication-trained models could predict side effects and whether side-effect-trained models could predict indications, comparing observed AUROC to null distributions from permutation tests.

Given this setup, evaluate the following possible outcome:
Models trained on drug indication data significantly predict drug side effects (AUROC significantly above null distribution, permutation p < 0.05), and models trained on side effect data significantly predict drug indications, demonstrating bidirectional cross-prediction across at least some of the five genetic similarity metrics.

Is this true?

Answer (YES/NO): YES